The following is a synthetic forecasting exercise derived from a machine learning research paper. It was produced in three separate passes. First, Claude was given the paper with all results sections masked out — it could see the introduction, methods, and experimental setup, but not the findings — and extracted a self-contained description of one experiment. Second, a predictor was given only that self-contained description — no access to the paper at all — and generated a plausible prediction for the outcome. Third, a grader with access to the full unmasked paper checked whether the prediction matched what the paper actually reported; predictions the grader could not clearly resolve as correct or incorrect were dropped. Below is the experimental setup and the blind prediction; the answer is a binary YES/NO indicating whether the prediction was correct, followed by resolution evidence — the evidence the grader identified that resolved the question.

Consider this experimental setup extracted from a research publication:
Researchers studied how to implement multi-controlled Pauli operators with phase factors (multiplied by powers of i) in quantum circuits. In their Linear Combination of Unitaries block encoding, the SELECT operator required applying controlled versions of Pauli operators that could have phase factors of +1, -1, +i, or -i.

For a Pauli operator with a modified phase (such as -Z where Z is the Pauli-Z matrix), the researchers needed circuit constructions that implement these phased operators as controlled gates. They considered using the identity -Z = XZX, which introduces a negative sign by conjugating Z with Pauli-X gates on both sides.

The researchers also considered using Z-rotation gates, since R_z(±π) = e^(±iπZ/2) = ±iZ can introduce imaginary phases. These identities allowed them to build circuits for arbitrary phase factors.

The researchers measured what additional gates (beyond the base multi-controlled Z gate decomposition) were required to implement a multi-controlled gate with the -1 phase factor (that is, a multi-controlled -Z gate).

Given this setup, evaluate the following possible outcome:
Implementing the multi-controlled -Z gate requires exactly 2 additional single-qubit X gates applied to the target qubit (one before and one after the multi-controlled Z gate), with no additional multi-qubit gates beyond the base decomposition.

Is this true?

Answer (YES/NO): YES